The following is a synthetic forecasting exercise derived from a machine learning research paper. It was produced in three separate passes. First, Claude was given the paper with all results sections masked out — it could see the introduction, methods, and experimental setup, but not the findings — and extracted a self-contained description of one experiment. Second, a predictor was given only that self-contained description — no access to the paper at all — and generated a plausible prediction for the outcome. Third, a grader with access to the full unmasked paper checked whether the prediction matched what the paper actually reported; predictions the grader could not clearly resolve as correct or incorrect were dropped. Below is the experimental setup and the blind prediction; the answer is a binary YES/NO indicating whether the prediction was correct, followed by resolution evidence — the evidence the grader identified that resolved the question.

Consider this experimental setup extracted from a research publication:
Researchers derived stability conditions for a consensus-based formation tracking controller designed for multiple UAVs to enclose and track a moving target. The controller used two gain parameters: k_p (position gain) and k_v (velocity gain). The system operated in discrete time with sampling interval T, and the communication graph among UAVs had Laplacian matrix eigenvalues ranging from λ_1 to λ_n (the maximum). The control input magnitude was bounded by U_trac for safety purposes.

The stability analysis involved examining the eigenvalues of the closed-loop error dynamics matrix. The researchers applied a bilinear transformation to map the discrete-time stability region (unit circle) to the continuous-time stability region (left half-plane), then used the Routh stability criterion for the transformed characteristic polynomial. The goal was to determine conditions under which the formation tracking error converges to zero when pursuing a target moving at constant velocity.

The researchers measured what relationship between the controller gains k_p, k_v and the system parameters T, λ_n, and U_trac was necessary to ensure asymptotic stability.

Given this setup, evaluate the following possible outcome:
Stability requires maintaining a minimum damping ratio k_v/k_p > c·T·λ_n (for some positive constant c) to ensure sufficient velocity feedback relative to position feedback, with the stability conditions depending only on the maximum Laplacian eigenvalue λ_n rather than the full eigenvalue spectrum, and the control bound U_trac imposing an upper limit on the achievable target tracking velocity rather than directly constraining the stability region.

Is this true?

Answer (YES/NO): NO